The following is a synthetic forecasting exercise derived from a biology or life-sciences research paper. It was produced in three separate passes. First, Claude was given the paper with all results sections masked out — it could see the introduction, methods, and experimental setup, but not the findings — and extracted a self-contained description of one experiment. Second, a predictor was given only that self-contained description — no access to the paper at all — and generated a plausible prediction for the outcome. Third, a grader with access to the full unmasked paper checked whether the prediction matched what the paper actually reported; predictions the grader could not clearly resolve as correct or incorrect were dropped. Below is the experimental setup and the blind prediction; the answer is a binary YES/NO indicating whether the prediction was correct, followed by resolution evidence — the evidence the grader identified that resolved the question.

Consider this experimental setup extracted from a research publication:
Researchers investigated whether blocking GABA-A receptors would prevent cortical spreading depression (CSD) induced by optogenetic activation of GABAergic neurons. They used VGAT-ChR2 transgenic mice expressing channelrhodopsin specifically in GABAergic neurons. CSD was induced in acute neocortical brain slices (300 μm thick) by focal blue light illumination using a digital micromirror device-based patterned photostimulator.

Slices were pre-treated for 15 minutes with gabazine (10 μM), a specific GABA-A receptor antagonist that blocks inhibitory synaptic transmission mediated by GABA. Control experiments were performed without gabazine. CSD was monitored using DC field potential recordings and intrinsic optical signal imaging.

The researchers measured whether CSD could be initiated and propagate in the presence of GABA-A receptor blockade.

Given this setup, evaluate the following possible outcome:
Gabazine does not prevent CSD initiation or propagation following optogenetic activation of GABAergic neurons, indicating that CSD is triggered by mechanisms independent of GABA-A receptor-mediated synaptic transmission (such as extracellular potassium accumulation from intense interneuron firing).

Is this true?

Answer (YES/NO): YES